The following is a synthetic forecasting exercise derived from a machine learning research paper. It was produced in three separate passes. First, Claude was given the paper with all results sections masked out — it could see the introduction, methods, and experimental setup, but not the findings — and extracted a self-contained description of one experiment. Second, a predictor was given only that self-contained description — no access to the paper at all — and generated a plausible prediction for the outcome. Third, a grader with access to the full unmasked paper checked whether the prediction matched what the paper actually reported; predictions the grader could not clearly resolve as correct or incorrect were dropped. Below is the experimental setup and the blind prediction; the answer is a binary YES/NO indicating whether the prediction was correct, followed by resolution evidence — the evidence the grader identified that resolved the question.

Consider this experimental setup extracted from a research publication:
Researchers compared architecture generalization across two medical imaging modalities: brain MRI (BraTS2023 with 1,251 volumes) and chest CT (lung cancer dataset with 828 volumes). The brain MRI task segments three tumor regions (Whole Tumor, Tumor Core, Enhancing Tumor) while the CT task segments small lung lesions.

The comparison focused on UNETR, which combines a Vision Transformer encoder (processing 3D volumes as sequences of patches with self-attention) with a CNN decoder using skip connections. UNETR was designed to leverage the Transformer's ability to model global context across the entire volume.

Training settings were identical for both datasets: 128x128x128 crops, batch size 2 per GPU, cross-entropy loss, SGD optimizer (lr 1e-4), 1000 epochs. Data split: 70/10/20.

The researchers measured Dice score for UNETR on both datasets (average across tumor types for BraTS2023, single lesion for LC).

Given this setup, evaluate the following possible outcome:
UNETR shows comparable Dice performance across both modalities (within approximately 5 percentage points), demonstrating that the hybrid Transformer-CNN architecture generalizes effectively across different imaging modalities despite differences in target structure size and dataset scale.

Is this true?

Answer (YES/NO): NO